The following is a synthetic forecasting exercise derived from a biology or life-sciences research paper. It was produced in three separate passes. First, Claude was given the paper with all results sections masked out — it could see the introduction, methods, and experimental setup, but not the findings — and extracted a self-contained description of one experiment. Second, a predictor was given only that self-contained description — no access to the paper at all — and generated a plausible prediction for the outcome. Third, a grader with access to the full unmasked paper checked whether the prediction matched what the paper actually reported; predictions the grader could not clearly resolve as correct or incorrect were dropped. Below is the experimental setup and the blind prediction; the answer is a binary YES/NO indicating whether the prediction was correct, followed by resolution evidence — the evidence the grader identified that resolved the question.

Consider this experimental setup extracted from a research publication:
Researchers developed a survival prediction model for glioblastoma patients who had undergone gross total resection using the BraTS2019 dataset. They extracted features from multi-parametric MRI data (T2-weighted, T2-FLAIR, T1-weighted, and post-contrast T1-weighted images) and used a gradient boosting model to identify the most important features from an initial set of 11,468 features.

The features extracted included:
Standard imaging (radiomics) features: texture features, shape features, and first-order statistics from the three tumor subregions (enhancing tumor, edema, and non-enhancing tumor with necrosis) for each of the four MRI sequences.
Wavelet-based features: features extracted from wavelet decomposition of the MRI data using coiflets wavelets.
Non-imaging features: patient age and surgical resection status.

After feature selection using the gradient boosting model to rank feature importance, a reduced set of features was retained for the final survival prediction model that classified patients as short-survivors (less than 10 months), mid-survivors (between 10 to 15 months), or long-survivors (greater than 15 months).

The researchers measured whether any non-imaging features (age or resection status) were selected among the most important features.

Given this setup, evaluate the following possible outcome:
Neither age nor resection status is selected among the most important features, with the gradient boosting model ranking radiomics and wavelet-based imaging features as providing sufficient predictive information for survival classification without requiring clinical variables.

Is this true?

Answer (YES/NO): NO